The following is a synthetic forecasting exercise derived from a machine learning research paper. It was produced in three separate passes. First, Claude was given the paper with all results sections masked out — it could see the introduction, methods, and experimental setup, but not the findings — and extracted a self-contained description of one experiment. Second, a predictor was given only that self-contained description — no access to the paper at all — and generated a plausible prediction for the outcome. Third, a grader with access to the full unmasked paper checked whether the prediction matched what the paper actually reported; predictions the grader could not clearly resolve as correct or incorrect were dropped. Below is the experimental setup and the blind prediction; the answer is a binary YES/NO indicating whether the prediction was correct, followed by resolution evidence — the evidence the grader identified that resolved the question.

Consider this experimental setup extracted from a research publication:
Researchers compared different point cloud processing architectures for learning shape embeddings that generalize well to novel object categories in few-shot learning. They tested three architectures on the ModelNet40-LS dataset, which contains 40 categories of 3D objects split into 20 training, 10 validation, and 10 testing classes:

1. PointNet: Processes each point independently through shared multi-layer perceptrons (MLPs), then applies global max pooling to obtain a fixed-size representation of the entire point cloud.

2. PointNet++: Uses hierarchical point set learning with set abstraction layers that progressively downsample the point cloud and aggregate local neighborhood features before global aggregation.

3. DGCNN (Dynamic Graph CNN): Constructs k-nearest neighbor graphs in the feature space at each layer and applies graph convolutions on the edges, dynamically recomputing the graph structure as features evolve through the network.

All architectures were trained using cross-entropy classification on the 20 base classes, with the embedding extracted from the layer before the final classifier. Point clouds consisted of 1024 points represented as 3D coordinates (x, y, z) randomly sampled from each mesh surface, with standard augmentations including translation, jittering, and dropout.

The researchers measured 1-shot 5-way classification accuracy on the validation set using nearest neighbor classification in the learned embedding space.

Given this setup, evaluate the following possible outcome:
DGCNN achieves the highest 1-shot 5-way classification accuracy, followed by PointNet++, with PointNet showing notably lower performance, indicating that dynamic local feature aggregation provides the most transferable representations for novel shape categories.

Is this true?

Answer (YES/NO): YES